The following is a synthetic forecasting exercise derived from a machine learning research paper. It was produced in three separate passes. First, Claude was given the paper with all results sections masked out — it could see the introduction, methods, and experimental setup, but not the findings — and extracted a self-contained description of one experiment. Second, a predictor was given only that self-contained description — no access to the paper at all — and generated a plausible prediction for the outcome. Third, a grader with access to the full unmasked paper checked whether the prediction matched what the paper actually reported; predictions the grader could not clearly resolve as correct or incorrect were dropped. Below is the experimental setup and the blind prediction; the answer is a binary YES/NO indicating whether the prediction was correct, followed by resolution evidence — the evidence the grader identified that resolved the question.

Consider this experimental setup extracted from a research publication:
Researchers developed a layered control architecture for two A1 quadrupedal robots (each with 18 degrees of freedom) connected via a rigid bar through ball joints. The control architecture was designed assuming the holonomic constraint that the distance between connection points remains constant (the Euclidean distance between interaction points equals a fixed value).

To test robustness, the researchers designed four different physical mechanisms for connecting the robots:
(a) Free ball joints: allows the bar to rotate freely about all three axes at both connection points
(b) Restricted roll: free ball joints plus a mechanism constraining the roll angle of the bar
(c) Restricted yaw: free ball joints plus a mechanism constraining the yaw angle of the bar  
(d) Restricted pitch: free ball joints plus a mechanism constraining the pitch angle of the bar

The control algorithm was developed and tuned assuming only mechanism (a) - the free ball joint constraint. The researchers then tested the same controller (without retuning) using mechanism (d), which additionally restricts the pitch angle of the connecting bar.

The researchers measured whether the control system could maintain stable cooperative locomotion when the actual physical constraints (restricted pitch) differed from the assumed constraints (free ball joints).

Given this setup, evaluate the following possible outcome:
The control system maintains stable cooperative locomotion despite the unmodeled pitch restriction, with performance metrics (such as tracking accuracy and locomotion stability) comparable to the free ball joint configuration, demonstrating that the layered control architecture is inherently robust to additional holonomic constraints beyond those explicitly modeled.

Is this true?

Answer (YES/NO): YES